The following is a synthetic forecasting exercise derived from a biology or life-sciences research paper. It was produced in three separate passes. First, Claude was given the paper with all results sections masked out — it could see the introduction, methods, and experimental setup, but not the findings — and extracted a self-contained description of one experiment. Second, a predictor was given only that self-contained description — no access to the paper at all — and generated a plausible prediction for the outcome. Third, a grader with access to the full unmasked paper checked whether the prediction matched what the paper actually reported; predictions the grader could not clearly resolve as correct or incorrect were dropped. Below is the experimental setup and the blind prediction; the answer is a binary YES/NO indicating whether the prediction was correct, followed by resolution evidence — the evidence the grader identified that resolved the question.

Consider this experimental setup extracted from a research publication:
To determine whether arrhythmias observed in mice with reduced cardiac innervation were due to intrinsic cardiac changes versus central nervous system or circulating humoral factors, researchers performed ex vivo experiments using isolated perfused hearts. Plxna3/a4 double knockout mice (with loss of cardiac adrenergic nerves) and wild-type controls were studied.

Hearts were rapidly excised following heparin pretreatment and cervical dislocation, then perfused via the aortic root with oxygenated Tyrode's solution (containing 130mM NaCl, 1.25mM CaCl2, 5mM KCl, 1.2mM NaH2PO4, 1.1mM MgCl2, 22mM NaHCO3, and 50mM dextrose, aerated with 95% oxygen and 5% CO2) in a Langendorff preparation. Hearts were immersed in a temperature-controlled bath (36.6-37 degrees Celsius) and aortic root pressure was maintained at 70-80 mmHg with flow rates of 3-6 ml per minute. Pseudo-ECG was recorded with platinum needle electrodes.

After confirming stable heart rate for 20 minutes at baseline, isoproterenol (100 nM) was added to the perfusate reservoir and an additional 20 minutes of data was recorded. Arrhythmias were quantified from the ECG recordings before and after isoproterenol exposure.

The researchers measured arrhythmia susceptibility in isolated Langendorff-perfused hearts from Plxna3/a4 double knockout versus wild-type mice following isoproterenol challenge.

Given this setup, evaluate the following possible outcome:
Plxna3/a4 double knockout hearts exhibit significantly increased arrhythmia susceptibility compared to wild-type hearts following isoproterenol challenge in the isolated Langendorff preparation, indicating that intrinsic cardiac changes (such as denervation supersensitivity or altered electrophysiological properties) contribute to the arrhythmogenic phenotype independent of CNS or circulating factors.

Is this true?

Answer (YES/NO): YES